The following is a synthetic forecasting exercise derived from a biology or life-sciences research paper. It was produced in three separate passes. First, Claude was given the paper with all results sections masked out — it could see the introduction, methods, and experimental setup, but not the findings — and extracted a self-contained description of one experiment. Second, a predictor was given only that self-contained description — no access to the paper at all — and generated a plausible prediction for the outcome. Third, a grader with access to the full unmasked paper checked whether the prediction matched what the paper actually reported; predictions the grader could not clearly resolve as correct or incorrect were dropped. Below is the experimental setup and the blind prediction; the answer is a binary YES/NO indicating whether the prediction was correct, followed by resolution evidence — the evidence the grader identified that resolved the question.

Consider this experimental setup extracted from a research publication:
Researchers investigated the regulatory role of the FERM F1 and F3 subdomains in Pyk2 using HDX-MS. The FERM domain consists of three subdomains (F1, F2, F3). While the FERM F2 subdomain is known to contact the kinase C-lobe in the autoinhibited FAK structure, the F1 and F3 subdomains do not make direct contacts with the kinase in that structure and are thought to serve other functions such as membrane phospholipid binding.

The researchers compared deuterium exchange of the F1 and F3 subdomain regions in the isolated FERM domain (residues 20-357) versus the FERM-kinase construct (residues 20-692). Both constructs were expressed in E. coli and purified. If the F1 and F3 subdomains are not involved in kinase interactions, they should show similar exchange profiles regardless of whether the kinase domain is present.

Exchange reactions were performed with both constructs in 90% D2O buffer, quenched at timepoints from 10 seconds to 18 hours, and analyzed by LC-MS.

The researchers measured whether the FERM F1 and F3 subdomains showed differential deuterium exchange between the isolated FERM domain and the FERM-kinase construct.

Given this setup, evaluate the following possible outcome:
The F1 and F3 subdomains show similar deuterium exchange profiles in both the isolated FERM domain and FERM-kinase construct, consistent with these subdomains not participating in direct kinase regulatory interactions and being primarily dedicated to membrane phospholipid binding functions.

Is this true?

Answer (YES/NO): NO